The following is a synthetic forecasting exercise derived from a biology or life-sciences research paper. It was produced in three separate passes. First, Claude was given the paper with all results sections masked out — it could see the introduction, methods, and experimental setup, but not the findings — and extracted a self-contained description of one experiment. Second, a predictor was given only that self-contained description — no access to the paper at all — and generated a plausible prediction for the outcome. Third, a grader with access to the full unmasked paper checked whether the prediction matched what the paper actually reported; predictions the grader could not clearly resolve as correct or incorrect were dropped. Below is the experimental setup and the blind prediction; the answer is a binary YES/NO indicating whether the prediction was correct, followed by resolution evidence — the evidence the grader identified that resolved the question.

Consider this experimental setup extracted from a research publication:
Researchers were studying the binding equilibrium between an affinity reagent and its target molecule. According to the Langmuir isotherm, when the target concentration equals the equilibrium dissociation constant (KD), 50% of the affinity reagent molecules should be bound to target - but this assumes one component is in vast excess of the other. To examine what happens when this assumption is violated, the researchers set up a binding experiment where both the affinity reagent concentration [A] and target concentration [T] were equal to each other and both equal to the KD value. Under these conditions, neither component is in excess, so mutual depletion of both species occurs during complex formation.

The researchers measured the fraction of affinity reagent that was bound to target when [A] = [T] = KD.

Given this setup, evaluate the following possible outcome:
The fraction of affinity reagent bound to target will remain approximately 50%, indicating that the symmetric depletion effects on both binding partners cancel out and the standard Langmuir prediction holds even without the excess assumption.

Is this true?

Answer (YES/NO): NO